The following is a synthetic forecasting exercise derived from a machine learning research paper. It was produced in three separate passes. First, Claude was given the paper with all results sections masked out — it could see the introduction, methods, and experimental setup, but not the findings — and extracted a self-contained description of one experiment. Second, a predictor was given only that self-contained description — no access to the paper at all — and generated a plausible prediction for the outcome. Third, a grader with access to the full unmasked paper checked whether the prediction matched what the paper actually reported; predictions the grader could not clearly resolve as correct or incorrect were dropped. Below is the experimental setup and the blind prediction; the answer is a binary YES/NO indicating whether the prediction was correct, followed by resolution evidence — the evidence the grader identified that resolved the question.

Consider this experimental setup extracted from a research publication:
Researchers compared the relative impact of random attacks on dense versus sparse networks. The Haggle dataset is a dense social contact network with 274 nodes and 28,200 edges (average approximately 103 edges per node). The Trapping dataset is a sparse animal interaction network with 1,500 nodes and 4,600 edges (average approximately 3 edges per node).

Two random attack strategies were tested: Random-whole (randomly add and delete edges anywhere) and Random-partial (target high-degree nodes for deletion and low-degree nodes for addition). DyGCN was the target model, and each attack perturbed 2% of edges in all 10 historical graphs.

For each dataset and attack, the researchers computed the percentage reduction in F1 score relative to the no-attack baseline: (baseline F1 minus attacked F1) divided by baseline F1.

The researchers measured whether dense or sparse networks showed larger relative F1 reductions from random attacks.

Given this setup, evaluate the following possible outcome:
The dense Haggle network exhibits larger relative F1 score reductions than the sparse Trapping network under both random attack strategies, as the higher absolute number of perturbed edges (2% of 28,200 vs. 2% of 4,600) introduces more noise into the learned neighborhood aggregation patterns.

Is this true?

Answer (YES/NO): NO